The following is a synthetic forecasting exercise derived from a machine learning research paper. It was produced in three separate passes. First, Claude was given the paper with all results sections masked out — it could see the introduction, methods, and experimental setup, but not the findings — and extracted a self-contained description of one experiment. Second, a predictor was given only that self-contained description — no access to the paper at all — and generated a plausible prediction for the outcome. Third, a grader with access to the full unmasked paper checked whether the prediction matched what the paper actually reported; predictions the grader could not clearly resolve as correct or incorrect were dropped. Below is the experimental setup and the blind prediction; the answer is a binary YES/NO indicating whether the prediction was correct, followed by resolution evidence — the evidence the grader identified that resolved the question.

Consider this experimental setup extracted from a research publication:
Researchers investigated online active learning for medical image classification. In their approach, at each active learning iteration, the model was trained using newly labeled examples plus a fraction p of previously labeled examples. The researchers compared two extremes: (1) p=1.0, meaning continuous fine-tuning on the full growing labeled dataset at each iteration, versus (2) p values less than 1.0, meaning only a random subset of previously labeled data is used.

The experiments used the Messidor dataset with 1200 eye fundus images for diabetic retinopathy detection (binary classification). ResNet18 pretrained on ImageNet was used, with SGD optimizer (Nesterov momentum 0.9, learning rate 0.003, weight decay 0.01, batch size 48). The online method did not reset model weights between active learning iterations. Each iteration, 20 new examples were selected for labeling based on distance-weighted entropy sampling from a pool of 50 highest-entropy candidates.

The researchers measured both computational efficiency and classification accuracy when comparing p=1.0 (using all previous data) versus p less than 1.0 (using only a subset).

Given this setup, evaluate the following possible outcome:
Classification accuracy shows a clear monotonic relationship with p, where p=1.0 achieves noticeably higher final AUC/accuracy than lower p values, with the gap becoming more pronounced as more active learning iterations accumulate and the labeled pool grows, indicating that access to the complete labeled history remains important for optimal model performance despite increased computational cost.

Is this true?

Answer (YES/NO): NO